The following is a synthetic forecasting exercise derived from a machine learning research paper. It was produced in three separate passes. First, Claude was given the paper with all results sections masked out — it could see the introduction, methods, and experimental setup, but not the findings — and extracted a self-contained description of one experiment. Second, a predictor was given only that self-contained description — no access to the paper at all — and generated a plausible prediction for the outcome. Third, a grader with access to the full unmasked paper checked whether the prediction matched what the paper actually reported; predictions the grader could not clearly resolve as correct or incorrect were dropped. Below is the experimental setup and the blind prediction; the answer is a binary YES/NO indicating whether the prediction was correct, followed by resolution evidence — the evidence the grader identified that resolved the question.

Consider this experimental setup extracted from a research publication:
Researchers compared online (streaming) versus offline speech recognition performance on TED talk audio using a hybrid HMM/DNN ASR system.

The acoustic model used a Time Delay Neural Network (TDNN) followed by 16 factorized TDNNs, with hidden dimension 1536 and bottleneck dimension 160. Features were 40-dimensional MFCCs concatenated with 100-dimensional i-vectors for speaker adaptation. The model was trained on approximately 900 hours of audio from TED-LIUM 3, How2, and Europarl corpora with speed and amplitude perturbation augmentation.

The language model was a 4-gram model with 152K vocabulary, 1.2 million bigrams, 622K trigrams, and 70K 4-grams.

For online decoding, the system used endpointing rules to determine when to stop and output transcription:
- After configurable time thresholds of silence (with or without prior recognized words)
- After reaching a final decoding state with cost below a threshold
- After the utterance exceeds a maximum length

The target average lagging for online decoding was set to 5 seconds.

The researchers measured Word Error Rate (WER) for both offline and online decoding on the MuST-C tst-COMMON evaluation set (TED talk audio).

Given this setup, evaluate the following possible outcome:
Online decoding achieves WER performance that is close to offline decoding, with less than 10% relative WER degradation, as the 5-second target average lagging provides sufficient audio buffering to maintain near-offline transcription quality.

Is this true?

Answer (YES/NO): NO